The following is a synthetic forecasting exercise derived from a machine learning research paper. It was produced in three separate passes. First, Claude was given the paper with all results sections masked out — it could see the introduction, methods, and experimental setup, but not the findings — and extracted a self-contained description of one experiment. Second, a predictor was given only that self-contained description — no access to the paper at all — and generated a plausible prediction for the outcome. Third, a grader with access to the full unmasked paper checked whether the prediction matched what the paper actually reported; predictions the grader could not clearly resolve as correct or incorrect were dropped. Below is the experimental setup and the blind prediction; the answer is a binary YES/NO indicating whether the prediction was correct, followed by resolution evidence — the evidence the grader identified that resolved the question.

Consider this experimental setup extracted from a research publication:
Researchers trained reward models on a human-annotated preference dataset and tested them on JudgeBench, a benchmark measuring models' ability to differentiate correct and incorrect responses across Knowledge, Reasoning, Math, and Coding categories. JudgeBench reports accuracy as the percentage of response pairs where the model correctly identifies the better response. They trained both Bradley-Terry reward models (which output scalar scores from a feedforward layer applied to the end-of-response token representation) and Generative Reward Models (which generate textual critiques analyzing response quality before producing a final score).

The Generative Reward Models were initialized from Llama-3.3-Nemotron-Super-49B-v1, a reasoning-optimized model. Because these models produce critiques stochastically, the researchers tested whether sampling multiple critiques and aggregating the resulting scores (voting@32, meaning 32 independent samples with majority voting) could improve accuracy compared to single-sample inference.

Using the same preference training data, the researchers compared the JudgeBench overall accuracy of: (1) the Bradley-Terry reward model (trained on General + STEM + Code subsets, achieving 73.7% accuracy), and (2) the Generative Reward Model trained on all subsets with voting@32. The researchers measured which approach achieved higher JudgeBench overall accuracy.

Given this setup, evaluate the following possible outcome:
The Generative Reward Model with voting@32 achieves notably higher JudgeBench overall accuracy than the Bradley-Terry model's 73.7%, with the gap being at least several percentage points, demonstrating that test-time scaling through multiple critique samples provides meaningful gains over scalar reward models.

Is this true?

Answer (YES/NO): YES